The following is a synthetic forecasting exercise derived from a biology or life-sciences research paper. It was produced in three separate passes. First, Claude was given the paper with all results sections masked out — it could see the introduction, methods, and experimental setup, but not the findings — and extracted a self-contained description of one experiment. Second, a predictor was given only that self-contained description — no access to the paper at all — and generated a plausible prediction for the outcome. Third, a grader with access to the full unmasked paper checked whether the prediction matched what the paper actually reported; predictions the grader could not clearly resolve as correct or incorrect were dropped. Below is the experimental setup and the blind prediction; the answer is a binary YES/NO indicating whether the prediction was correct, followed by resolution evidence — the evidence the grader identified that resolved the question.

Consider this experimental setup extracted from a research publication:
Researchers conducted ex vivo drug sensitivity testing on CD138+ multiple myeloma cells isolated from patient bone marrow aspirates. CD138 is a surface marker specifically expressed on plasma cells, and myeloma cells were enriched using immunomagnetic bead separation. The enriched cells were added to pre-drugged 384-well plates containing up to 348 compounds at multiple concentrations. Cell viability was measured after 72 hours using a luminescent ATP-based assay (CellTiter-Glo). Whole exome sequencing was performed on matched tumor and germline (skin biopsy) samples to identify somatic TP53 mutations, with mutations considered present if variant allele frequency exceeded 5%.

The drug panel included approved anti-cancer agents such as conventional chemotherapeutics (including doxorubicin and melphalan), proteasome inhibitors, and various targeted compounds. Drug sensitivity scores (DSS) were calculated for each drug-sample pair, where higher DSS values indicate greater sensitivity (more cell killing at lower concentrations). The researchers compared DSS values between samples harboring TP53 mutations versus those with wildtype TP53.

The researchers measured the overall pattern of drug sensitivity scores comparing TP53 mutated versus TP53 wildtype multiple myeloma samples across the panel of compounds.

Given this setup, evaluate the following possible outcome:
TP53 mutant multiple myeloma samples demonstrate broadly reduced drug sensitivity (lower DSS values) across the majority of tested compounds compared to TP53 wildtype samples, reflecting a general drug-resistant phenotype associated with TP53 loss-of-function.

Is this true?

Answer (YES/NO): NO